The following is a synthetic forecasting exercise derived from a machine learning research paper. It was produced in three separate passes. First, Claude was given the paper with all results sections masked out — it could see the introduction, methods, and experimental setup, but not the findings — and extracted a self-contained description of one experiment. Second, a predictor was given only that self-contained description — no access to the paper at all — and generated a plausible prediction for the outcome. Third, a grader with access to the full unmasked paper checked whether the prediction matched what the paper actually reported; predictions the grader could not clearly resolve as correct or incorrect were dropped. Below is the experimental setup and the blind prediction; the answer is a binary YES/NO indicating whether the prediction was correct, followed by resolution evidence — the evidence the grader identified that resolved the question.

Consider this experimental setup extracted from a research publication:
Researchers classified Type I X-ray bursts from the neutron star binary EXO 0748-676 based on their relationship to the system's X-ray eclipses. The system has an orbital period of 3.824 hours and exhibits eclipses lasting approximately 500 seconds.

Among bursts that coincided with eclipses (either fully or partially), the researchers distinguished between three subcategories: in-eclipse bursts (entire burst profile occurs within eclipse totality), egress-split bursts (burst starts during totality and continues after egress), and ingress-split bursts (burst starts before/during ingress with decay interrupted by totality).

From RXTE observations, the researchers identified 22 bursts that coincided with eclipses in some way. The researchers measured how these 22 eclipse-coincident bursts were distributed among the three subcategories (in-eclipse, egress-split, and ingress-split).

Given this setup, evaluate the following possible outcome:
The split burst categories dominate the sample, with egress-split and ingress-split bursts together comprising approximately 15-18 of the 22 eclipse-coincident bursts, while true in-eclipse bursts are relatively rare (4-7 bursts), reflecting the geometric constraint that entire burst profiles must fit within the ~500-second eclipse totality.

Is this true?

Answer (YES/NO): NO